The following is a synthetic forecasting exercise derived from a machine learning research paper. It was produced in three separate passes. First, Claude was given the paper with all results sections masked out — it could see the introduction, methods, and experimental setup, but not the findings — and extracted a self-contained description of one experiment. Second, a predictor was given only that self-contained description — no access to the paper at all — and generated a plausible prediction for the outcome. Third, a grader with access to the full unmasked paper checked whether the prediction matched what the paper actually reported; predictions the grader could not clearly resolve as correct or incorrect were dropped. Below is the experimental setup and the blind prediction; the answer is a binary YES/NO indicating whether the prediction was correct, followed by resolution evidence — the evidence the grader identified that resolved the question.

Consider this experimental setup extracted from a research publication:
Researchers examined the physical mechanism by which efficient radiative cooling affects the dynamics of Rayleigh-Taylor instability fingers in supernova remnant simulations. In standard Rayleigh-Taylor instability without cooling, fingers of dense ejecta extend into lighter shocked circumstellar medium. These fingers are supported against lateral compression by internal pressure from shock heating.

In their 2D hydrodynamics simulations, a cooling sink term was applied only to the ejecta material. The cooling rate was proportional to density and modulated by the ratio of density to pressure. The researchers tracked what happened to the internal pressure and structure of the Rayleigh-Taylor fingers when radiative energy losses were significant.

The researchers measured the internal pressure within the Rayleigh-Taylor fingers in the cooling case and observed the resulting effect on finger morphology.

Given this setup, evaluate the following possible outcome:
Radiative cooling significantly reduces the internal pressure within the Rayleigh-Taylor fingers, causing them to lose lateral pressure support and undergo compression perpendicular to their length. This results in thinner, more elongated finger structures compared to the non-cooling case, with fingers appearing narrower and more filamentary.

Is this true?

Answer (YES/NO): YES